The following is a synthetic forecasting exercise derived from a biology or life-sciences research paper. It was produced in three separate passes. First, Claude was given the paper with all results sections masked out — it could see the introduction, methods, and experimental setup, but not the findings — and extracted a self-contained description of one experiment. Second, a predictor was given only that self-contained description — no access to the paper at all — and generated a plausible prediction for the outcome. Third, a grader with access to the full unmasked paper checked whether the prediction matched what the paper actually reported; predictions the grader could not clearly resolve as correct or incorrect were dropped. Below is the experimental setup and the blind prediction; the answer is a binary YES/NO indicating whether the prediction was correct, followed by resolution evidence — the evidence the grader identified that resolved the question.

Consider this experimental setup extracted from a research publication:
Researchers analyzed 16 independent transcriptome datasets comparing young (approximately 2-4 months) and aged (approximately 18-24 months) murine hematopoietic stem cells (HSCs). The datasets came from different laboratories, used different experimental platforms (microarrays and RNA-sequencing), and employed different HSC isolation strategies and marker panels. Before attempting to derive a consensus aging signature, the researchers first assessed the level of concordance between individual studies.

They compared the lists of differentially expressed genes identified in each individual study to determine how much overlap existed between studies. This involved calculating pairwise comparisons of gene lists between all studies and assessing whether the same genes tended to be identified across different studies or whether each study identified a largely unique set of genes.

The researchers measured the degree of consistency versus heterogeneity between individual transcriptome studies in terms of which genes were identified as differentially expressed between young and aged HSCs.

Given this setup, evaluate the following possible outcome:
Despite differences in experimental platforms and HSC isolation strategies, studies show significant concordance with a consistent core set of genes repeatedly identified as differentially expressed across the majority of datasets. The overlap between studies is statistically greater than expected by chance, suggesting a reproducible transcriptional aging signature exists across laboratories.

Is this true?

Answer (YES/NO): NO